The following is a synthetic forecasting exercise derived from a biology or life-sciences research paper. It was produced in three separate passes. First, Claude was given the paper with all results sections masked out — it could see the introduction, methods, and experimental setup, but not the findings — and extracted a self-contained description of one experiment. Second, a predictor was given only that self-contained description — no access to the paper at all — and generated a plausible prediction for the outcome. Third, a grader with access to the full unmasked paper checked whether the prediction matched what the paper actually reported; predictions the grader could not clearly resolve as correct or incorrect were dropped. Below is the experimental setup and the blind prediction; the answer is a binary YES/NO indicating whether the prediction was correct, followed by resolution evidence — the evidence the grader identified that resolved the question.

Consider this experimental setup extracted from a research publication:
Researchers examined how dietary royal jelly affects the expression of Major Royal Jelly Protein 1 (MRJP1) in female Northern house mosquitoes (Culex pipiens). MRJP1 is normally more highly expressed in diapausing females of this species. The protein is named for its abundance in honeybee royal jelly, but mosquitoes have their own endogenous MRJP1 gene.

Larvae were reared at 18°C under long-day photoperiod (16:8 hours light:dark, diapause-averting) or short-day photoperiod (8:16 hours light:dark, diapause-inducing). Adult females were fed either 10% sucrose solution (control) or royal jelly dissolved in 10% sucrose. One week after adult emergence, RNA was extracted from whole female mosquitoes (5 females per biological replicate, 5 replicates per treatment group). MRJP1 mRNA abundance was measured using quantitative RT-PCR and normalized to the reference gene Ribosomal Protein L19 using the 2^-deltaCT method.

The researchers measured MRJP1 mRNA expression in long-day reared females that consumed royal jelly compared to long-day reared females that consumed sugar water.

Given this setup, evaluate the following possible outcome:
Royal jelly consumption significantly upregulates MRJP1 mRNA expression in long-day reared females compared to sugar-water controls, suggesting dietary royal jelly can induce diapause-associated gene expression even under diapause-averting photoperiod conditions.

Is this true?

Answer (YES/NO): NO